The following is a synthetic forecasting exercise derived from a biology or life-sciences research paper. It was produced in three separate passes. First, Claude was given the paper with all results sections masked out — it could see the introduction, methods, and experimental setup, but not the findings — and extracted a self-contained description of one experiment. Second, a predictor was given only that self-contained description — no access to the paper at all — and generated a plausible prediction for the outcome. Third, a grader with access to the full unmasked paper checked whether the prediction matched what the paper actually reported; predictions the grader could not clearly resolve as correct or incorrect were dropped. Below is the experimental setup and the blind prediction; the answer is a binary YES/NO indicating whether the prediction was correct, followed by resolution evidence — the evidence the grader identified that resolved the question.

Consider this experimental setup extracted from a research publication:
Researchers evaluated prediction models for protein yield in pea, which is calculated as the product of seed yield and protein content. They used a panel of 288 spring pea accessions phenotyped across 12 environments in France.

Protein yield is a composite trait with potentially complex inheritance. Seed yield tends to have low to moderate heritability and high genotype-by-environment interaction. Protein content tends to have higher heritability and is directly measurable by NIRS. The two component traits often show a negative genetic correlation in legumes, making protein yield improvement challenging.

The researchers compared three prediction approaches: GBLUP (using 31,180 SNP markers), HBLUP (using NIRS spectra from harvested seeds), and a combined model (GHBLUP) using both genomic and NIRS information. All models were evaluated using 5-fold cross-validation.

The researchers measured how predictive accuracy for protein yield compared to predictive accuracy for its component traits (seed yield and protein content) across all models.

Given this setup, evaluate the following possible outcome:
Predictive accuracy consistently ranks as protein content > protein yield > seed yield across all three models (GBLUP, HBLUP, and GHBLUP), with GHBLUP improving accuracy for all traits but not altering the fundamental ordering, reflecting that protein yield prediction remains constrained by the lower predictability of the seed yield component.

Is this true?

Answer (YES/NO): NO